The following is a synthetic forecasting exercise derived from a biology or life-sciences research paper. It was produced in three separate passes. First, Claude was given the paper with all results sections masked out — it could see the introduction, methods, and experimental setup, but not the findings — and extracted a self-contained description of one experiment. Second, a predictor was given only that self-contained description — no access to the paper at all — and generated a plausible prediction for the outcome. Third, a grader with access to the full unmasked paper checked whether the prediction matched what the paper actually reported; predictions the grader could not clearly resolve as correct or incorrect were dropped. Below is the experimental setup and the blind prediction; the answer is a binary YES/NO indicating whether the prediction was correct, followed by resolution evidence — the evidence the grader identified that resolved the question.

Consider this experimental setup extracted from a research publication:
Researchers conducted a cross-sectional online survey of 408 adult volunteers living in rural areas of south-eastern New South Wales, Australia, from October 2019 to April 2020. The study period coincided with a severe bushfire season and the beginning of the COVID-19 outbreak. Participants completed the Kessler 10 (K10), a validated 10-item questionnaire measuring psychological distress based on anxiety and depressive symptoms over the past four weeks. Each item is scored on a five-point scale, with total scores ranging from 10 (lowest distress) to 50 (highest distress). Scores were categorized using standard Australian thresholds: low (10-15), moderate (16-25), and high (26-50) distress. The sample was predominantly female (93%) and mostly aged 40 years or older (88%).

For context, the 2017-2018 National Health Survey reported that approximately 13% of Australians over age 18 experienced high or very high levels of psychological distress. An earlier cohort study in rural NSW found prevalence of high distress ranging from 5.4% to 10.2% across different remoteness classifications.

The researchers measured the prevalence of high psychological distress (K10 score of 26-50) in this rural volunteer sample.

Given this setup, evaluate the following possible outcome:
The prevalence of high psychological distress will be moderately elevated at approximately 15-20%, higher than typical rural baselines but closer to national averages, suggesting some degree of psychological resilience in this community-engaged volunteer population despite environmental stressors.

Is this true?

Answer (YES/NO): NO